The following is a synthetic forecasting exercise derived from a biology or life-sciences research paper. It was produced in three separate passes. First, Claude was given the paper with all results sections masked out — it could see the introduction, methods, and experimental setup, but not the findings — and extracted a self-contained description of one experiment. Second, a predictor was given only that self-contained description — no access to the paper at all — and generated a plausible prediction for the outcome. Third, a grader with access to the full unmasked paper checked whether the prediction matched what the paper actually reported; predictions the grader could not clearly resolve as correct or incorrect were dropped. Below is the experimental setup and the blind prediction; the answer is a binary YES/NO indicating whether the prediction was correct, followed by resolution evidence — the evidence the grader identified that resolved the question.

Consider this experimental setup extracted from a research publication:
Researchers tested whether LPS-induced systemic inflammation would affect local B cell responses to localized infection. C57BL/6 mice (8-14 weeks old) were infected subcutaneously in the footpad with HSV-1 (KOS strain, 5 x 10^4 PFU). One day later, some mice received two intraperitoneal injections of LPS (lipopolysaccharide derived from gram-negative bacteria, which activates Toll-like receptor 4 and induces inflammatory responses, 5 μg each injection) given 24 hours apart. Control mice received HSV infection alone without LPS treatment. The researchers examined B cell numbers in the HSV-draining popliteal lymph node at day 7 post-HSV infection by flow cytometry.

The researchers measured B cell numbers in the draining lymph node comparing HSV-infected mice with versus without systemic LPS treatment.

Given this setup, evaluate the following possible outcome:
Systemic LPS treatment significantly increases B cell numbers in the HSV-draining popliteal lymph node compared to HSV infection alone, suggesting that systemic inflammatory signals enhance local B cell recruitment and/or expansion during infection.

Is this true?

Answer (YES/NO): NO